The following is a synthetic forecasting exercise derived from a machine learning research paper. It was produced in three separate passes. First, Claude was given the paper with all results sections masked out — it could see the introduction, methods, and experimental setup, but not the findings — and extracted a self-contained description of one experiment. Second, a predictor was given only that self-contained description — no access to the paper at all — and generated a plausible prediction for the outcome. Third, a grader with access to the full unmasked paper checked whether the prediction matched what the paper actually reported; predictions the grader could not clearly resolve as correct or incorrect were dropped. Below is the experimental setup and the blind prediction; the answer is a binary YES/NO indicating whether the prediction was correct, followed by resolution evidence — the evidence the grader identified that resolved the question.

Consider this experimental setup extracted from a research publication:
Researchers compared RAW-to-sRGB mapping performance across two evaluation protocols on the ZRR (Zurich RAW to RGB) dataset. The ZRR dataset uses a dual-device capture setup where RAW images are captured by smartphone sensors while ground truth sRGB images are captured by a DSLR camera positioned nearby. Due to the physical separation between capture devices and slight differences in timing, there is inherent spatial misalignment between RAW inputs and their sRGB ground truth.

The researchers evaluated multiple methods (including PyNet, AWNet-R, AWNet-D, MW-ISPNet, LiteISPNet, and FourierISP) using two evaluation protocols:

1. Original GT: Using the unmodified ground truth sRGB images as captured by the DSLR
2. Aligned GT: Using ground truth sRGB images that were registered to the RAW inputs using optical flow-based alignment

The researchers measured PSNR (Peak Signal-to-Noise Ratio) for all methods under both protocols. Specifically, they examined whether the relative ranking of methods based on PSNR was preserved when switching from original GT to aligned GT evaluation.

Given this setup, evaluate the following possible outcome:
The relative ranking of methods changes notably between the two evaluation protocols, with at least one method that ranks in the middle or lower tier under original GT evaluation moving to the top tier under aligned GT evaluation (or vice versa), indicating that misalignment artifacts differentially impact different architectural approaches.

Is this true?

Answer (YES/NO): NO